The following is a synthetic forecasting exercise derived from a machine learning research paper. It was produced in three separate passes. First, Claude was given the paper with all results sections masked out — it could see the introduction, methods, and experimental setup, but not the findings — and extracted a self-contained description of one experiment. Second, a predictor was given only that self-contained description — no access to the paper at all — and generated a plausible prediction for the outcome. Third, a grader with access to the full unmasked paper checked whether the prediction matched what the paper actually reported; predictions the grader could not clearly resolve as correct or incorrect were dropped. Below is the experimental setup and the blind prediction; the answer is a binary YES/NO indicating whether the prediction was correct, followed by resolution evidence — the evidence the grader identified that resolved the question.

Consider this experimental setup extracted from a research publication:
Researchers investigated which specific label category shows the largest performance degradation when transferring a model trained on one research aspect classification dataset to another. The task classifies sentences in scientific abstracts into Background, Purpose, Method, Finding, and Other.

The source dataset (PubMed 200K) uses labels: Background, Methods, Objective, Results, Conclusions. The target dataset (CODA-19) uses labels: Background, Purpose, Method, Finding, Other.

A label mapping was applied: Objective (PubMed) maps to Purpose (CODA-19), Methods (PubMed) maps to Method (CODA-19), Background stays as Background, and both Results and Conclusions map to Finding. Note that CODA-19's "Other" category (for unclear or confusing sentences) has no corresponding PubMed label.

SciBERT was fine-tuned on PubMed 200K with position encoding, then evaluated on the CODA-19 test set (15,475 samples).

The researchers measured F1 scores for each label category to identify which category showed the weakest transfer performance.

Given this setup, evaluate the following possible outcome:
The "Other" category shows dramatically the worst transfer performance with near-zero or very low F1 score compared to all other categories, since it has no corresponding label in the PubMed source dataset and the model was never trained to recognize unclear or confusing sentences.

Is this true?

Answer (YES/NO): NO